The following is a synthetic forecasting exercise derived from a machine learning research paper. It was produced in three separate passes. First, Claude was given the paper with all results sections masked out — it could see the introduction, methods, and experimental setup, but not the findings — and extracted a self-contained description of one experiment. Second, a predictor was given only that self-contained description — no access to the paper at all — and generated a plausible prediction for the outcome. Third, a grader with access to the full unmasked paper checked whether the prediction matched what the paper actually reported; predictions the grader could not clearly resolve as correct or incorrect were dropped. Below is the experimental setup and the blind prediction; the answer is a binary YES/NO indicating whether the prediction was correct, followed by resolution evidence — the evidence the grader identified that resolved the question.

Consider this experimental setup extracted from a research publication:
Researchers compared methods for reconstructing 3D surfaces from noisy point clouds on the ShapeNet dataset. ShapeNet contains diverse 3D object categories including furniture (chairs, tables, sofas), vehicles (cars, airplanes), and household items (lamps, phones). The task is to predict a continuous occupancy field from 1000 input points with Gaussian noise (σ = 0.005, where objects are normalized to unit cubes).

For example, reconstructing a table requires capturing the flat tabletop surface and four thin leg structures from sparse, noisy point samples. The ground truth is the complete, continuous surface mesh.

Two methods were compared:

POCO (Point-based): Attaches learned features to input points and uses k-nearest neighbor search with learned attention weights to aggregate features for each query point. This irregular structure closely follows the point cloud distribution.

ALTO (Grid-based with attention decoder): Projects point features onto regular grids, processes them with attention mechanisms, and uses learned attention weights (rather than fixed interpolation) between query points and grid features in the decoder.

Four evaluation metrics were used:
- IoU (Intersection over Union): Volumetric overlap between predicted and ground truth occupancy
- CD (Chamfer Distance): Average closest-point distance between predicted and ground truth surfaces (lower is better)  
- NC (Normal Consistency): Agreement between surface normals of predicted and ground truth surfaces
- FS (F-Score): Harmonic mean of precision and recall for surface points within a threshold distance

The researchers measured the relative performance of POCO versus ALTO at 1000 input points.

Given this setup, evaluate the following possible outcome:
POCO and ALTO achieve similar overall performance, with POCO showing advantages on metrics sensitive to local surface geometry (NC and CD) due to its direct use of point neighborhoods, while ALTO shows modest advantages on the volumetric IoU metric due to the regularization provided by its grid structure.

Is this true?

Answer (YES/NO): NO